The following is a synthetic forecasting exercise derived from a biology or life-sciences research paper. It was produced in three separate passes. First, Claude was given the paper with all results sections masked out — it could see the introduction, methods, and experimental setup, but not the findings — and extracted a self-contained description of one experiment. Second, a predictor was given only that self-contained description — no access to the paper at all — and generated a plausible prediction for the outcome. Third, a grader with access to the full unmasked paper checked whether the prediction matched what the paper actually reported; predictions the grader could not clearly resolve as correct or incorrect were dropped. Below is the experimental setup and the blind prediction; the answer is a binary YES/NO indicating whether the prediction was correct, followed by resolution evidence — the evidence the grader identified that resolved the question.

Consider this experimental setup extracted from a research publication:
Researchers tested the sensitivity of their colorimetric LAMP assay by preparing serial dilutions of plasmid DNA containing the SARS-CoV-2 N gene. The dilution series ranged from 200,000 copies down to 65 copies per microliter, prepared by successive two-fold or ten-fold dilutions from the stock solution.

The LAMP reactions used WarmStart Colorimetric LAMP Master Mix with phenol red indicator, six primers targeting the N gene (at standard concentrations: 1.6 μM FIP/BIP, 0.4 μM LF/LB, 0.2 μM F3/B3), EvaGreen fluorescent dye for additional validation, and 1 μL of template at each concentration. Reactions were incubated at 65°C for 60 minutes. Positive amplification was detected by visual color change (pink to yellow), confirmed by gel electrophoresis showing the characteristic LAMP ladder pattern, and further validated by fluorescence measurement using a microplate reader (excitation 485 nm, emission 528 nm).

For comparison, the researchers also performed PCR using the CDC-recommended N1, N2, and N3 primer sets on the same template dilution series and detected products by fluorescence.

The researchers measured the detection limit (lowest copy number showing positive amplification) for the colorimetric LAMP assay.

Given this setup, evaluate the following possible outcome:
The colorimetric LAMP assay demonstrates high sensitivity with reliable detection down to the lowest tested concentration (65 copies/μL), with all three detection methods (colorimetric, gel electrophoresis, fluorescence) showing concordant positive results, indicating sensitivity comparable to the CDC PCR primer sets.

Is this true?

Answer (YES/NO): NO